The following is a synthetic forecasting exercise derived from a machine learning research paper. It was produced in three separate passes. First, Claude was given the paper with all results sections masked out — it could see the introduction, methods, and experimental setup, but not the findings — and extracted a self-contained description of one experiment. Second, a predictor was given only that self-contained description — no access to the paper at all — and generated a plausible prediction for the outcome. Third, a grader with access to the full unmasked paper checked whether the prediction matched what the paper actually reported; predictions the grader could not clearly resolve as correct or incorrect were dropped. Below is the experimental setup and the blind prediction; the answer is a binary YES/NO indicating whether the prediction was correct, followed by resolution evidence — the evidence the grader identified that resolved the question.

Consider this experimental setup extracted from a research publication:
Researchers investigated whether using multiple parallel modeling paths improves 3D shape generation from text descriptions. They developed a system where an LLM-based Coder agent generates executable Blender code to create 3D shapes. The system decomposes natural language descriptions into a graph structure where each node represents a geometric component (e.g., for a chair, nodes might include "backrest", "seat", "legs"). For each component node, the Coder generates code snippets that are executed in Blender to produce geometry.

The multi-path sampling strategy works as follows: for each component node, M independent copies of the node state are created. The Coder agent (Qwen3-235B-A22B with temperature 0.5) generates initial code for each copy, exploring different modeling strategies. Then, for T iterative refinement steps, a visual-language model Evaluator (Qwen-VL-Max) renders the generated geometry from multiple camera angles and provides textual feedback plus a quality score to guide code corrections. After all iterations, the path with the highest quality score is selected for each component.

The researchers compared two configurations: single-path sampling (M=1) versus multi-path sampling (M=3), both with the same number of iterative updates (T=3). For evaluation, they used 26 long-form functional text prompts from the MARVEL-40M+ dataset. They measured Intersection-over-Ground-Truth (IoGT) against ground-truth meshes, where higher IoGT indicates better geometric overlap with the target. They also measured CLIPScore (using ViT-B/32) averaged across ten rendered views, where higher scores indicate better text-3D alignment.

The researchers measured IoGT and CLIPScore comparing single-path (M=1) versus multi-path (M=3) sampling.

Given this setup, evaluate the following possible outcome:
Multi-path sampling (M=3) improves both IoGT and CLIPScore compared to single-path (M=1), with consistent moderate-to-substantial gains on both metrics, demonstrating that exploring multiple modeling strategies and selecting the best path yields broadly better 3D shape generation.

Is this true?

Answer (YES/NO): YES